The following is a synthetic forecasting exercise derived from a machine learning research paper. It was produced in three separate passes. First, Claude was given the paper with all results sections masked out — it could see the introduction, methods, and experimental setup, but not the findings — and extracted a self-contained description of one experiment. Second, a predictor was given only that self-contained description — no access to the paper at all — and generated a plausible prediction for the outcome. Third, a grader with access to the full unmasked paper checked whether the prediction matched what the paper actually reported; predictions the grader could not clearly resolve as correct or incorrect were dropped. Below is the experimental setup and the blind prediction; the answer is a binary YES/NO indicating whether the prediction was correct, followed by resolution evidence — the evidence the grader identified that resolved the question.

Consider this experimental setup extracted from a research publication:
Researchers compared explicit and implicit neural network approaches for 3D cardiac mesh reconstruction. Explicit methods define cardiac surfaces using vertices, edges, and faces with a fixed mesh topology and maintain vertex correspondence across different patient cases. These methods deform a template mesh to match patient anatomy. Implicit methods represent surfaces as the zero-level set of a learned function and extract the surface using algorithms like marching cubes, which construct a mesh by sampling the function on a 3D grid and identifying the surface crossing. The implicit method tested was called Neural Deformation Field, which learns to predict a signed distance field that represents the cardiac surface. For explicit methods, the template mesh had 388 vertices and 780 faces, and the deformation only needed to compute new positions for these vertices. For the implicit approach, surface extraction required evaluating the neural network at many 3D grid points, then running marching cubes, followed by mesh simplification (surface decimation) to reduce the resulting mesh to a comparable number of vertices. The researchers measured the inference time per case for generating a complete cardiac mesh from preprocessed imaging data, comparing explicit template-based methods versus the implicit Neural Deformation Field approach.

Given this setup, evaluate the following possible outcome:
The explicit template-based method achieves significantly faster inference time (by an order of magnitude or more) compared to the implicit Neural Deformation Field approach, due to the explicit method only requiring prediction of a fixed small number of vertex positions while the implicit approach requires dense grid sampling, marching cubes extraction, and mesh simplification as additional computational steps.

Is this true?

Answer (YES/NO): YES